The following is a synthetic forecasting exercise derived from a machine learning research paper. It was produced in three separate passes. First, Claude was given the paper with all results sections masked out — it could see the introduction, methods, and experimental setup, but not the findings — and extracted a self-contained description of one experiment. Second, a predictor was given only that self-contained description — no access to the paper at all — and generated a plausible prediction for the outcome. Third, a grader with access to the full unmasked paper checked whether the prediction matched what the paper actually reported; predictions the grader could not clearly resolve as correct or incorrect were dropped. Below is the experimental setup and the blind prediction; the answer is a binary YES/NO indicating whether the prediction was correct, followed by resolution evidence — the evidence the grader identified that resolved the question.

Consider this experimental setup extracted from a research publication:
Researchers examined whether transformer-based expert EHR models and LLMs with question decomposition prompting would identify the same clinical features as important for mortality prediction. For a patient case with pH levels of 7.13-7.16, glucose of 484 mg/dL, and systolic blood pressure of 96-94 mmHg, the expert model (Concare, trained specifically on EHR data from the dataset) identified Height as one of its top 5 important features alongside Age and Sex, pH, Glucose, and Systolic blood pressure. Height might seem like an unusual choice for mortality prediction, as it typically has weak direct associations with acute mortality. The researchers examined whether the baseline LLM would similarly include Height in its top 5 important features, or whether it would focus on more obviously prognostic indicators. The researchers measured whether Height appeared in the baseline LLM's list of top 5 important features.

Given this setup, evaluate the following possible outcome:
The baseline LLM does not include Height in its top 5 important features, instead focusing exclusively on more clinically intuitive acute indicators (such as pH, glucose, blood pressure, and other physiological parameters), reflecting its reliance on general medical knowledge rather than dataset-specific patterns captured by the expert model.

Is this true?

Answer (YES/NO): YES